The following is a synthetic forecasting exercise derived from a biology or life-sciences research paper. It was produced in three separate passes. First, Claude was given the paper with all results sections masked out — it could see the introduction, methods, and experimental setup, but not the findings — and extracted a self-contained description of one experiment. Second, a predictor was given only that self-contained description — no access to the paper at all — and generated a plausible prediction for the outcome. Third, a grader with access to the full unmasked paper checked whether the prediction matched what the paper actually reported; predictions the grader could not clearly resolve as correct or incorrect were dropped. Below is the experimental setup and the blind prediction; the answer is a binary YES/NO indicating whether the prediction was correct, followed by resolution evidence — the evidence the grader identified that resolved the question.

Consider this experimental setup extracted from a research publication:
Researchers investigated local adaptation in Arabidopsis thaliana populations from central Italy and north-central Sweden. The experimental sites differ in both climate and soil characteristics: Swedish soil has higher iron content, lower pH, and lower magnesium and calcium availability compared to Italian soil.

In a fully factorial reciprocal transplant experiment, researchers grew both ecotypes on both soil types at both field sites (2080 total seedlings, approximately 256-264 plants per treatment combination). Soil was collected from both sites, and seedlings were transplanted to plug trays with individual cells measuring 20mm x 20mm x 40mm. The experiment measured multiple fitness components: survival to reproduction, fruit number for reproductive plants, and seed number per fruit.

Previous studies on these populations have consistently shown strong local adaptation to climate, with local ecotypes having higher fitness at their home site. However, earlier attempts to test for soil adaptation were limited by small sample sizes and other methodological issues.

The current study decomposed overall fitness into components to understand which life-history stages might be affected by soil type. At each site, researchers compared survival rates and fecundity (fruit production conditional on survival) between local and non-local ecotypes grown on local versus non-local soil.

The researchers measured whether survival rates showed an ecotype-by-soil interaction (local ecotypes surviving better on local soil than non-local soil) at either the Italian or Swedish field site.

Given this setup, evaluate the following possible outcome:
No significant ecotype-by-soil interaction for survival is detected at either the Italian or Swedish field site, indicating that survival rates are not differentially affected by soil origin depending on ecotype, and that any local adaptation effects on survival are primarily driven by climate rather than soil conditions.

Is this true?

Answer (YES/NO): YES